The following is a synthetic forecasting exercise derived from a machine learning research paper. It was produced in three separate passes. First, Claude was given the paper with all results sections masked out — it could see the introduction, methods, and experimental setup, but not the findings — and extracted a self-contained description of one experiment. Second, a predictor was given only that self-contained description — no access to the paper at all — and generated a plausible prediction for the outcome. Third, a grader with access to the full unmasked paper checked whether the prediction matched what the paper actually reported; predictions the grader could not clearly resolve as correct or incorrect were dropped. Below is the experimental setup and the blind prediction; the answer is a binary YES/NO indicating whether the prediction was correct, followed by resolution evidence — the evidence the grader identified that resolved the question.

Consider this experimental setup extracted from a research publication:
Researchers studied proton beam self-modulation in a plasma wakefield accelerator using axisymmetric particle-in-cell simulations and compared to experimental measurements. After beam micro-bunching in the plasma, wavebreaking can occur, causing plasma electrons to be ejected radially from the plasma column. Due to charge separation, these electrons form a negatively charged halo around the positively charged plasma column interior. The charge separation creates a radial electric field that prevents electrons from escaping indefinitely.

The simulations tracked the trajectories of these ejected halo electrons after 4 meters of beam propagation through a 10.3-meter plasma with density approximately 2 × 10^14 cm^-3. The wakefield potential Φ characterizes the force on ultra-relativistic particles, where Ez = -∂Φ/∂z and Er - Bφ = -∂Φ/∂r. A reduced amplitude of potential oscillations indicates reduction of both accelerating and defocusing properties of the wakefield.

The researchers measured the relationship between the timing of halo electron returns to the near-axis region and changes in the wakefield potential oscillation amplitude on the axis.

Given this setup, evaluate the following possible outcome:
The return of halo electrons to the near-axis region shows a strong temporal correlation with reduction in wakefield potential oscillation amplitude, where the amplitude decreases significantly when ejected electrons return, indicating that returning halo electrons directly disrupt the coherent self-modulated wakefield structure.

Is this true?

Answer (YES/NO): YES